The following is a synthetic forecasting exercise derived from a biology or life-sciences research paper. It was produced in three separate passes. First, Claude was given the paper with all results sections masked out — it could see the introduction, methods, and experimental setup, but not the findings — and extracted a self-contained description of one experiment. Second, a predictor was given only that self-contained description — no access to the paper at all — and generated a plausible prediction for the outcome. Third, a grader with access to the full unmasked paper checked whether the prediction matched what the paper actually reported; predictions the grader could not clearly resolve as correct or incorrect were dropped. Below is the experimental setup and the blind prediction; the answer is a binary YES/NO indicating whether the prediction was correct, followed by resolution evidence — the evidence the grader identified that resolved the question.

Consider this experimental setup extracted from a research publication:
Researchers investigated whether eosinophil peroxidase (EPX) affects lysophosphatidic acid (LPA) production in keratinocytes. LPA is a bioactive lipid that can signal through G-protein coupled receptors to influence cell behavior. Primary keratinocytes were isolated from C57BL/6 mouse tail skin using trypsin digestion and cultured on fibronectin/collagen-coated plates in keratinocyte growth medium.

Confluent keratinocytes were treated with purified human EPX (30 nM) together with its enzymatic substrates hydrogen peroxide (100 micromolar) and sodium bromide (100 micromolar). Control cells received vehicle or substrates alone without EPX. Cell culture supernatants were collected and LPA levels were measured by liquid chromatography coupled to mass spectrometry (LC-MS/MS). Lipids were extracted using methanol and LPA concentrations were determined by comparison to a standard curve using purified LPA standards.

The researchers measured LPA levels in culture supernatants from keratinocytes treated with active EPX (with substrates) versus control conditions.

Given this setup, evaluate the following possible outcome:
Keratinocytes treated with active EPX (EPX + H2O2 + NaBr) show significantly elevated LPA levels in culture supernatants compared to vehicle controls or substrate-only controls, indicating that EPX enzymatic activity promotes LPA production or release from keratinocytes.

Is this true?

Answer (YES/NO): YES